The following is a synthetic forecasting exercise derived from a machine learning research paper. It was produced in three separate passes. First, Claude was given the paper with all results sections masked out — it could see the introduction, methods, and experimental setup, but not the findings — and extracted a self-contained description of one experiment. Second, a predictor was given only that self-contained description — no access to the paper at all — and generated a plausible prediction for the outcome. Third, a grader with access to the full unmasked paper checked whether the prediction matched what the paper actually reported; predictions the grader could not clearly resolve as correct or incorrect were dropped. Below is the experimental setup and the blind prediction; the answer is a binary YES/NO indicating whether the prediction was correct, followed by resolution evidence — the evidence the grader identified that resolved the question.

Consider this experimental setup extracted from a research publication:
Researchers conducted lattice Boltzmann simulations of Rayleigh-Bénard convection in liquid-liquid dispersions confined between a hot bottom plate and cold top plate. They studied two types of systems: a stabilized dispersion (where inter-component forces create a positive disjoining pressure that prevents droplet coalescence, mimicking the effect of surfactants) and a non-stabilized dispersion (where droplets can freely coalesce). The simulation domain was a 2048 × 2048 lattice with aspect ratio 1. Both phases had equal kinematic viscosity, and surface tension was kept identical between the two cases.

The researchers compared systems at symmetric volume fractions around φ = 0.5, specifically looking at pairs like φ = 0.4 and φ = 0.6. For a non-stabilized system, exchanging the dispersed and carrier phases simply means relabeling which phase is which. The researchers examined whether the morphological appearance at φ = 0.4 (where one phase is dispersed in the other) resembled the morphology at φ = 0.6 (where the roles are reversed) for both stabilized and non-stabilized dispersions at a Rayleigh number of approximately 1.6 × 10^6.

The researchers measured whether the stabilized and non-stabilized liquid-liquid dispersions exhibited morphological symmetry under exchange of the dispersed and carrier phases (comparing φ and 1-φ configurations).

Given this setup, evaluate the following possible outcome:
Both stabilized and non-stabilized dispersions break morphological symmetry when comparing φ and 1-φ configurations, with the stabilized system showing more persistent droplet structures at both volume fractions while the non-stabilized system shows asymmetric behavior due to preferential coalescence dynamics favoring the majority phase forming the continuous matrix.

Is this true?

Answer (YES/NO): NO